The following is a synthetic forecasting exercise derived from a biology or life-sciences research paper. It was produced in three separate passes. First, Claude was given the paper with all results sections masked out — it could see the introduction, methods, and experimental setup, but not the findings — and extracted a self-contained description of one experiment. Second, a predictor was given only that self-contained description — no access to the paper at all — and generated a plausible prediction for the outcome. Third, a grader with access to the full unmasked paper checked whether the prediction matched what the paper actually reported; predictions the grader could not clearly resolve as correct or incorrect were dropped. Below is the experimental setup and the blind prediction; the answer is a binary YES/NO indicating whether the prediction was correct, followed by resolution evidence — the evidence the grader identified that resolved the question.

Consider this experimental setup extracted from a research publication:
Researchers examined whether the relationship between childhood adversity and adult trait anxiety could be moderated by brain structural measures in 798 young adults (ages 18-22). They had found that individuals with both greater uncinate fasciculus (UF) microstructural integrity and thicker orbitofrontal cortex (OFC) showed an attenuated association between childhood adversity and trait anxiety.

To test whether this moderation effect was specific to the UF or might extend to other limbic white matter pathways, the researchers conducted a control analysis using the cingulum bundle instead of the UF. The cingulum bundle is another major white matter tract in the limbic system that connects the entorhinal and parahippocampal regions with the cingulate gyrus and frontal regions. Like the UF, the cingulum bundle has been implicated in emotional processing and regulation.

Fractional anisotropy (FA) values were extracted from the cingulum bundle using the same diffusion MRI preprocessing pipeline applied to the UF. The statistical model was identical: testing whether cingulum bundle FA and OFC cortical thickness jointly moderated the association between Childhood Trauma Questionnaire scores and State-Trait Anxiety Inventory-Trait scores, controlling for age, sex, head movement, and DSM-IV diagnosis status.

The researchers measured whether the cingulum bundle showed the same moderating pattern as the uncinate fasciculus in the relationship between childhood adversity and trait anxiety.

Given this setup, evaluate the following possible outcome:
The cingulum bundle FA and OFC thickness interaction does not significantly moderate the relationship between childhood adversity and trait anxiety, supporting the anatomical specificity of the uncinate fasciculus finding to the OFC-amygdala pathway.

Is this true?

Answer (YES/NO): YES